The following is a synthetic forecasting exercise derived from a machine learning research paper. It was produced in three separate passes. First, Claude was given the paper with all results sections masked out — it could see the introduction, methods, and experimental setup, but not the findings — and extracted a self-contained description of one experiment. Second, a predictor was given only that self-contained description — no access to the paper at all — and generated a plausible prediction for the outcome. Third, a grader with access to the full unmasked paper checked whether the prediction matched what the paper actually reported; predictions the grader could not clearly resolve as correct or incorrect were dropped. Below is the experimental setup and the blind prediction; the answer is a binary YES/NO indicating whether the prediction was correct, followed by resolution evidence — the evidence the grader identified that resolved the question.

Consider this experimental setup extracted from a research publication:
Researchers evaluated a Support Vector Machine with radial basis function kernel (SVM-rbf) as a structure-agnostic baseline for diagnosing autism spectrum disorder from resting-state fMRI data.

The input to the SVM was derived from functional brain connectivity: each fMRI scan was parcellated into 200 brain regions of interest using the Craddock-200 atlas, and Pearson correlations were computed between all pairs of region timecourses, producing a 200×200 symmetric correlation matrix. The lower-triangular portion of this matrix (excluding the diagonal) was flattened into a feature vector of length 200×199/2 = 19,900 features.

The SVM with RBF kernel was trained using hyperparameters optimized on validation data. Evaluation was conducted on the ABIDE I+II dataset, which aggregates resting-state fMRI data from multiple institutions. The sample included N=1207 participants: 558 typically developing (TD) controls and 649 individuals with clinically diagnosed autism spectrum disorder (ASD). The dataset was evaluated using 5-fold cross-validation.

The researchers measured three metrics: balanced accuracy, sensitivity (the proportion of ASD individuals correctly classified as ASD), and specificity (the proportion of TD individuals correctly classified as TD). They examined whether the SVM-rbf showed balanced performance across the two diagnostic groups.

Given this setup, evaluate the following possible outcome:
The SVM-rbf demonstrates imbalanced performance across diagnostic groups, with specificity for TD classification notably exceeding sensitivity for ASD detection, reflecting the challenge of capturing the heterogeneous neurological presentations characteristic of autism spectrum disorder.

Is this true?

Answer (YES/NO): NO